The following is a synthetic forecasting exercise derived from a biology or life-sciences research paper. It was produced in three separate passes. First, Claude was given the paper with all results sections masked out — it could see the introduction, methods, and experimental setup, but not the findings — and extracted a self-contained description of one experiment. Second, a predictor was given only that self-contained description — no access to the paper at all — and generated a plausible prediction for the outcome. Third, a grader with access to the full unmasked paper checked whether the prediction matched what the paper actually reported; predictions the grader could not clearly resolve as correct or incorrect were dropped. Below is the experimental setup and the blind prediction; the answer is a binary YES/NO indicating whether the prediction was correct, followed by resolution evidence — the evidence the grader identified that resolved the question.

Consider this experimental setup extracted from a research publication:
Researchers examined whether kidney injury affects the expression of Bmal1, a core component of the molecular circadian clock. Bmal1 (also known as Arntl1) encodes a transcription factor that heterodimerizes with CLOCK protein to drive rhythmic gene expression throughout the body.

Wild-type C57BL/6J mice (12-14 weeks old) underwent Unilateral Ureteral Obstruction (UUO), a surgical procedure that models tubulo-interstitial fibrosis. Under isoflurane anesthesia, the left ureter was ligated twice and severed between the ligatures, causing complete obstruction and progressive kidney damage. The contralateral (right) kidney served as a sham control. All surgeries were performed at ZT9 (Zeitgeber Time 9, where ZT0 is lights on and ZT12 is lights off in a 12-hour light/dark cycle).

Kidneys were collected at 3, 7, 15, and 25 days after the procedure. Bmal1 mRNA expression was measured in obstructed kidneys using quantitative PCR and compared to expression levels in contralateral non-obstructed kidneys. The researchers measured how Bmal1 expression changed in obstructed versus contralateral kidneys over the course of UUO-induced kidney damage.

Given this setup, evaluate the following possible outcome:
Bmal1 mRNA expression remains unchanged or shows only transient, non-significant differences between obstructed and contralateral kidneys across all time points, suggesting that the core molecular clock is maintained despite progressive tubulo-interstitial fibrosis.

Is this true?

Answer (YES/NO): NO